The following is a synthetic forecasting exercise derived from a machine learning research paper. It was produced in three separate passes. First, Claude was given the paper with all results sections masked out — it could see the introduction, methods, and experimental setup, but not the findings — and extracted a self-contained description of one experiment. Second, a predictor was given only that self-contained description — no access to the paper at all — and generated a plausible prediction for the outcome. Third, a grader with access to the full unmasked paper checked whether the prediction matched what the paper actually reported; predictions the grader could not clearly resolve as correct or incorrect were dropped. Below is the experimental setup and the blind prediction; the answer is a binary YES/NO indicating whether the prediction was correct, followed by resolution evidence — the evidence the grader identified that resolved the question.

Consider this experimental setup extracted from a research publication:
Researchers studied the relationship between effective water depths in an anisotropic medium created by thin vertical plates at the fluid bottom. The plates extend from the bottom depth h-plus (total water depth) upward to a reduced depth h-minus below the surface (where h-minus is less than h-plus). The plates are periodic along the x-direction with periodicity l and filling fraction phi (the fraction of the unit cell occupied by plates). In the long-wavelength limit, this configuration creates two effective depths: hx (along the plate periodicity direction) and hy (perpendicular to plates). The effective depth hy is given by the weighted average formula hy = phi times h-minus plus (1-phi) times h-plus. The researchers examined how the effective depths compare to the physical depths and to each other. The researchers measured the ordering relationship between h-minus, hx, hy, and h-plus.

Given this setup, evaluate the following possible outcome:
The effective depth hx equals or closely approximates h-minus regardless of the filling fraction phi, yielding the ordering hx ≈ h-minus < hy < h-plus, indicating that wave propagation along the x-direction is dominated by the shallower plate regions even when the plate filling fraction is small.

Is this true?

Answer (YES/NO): NO